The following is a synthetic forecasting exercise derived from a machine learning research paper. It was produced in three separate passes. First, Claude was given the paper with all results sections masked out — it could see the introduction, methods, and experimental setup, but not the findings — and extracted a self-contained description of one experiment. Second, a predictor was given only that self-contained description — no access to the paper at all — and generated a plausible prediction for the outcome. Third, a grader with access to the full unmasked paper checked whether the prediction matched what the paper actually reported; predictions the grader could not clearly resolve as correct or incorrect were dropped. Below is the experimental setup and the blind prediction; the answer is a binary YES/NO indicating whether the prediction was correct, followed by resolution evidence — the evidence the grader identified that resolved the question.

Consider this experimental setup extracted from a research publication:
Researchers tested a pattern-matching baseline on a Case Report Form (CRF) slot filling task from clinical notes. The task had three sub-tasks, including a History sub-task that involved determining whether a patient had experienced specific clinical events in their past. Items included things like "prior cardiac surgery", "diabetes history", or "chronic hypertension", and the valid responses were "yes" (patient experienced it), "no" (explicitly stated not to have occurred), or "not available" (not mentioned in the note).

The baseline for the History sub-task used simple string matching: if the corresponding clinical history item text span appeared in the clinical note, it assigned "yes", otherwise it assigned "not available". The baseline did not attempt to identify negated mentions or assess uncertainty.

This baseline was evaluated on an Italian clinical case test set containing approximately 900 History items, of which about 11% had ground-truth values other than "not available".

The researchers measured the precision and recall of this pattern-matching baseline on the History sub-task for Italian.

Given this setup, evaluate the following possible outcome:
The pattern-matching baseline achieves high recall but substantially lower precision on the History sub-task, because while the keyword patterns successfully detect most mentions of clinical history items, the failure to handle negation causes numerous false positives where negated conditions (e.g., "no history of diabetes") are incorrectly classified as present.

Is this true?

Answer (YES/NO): NO